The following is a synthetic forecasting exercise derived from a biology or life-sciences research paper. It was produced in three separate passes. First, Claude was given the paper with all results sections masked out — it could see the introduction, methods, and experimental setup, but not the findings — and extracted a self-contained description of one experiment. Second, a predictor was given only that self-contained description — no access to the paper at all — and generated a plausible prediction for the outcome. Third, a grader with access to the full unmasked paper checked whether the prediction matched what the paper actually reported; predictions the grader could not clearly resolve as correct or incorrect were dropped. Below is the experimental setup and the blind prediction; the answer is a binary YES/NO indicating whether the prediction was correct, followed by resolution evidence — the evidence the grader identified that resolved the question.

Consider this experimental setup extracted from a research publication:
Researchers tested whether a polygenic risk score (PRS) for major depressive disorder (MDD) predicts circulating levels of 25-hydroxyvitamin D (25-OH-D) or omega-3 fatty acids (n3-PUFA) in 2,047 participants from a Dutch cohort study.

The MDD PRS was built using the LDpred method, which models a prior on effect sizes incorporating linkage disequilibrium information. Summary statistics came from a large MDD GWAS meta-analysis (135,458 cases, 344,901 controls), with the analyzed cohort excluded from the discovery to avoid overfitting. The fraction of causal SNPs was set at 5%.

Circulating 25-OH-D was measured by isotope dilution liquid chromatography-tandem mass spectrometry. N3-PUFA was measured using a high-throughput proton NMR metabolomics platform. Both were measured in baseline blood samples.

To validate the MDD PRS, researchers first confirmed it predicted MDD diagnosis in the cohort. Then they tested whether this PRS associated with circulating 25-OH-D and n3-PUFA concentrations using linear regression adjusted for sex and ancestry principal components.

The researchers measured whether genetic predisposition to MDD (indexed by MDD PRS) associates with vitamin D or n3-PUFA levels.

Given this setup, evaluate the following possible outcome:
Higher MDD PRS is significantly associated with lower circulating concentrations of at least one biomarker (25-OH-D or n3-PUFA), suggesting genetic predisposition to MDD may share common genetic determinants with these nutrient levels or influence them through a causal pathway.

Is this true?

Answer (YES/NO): NO